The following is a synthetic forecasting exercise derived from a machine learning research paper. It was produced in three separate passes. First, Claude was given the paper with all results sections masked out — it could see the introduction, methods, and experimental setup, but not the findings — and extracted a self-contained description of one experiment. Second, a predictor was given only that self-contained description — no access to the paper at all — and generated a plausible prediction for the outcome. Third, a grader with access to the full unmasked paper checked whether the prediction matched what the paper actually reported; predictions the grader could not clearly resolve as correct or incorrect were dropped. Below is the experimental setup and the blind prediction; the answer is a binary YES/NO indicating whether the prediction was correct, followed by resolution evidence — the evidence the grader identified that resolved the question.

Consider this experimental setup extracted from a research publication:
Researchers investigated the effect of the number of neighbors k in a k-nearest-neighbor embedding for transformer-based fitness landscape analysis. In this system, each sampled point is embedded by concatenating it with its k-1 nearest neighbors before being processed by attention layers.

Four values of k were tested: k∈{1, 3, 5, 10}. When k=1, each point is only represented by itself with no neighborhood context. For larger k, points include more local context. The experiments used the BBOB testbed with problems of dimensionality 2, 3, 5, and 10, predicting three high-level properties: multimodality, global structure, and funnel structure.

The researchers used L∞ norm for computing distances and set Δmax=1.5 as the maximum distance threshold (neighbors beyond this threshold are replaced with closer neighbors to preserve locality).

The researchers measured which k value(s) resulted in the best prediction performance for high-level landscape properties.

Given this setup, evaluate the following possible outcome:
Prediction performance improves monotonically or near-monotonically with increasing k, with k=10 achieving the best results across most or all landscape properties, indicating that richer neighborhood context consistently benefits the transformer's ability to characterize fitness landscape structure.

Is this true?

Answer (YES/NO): NO